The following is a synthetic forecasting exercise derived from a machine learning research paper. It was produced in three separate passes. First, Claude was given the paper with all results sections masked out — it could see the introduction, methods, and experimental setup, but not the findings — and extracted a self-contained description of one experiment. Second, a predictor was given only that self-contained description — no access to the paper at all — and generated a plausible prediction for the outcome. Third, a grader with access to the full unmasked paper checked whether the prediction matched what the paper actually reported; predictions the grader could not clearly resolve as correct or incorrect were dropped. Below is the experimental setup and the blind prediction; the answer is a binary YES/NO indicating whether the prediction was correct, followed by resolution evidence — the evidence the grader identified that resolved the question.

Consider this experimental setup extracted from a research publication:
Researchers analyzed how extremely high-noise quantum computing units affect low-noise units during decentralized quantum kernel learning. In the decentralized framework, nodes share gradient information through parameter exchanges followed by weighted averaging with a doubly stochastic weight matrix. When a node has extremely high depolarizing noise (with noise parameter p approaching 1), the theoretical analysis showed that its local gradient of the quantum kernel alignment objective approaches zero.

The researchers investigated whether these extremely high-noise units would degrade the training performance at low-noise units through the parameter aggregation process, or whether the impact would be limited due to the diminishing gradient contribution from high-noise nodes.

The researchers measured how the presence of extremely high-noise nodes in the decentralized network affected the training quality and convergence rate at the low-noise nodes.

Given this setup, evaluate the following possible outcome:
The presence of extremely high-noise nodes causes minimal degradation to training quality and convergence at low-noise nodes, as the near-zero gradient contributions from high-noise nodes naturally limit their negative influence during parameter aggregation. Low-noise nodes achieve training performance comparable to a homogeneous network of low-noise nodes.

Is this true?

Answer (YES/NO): YES